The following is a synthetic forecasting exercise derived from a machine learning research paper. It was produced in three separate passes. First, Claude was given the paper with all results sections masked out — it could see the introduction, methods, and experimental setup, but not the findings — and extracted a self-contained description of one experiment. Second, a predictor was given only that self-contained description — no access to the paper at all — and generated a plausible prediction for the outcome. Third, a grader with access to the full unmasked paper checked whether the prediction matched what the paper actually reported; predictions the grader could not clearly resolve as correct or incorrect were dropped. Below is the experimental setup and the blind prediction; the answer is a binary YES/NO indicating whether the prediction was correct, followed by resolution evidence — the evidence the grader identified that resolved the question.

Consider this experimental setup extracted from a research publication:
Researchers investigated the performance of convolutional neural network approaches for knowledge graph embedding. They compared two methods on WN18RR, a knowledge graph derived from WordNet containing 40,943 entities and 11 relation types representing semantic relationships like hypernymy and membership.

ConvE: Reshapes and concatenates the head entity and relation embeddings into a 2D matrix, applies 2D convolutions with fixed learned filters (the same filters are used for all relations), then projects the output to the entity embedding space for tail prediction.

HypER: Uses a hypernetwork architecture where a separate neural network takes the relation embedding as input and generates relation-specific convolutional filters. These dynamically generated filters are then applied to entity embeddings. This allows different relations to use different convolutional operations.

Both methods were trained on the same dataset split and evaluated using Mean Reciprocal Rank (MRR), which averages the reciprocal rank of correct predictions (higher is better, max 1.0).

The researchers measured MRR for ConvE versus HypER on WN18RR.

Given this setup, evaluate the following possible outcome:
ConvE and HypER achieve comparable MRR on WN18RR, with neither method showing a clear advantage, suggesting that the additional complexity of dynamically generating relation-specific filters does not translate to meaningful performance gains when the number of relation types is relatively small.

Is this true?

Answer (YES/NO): NO